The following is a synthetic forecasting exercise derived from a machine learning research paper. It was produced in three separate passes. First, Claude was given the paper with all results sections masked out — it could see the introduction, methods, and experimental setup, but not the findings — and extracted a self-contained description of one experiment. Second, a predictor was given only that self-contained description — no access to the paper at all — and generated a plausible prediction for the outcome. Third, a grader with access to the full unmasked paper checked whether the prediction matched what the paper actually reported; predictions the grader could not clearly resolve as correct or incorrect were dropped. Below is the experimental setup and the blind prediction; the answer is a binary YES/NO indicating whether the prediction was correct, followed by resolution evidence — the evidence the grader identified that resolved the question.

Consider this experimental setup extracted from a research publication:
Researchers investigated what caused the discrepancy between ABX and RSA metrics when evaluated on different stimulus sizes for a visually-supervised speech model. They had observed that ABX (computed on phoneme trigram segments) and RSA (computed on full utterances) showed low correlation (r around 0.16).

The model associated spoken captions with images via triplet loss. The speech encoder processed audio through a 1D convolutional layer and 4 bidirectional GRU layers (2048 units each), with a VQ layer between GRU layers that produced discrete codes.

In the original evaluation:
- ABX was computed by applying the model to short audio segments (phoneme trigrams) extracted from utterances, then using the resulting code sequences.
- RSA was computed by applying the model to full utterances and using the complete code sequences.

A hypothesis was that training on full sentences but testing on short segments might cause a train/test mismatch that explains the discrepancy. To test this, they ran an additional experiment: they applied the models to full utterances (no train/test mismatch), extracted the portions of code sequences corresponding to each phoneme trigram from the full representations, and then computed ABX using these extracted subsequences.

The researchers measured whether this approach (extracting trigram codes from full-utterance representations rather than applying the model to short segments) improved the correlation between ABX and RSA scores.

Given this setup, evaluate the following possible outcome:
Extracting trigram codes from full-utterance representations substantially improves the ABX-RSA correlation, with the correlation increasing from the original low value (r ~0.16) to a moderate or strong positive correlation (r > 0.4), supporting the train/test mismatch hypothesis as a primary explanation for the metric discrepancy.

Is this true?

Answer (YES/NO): NO